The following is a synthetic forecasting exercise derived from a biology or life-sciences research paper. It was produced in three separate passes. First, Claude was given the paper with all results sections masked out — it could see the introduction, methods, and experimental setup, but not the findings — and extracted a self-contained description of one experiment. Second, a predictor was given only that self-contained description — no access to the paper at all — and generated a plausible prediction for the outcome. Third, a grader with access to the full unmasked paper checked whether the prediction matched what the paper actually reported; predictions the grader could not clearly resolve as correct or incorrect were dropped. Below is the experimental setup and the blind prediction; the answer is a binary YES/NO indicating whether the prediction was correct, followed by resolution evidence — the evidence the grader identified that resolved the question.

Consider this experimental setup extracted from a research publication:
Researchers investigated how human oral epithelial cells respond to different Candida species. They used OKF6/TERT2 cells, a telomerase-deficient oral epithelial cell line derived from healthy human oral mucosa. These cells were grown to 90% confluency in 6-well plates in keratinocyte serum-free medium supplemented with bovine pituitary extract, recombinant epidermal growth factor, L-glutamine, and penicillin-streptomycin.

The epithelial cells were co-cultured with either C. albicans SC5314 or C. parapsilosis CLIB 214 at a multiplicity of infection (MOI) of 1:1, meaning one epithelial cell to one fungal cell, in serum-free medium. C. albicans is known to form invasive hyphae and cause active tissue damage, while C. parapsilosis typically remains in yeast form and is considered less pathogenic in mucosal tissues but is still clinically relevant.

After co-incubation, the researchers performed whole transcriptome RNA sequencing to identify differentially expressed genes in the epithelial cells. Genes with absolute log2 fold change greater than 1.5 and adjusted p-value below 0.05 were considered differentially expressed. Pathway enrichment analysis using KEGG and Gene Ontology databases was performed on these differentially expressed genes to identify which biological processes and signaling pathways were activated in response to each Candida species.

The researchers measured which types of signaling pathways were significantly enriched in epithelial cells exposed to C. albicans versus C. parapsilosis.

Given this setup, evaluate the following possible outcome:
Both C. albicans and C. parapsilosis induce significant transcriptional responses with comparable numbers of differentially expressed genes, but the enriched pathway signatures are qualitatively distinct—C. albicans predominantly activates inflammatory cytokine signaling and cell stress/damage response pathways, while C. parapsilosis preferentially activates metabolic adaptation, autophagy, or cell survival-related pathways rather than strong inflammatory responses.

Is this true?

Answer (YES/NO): NO